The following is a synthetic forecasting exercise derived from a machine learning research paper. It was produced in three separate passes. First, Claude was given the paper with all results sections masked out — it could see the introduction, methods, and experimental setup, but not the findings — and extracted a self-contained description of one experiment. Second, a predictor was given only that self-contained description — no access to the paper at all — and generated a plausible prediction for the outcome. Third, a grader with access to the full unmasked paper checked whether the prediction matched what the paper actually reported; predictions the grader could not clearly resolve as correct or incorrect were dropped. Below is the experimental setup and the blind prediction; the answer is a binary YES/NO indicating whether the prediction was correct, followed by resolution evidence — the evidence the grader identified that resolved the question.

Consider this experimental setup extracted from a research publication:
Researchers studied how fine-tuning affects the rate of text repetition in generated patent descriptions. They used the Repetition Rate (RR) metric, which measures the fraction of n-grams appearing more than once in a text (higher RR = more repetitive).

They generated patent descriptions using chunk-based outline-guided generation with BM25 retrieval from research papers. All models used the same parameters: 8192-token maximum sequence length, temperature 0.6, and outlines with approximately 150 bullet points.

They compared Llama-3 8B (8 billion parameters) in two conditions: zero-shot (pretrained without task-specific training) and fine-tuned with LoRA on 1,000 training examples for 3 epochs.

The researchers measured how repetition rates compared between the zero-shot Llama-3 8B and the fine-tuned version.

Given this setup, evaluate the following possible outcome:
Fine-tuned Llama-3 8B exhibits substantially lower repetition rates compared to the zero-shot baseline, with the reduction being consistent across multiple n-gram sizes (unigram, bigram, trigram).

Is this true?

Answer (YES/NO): NO